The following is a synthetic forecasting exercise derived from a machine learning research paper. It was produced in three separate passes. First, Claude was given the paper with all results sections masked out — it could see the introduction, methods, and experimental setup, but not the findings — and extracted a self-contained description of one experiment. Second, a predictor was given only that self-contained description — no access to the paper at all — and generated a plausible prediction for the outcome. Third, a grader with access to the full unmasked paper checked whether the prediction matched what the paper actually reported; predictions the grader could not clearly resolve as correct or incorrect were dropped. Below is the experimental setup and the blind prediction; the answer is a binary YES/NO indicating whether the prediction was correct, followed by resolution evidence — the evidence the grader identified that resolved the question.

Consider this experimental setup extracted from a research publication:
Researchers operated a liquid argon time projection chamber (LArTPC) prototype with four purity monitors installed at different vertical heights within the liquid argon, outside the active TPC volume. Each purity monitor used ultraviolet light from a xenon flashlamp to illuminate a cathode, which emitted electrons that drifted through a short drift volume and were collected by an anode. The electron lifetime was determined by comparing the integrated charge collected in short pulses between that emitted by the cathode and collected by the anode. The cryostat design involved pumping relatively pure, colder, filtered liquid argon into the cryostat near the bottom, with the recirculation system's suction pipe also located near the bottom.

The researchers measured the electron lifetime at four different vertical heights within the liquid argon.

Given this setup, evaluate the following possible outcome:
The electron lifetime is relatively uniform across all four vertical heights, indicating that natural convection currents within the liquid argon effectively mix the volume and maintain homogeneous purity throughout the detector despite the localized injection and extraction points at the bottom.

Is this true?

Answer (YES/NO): NO